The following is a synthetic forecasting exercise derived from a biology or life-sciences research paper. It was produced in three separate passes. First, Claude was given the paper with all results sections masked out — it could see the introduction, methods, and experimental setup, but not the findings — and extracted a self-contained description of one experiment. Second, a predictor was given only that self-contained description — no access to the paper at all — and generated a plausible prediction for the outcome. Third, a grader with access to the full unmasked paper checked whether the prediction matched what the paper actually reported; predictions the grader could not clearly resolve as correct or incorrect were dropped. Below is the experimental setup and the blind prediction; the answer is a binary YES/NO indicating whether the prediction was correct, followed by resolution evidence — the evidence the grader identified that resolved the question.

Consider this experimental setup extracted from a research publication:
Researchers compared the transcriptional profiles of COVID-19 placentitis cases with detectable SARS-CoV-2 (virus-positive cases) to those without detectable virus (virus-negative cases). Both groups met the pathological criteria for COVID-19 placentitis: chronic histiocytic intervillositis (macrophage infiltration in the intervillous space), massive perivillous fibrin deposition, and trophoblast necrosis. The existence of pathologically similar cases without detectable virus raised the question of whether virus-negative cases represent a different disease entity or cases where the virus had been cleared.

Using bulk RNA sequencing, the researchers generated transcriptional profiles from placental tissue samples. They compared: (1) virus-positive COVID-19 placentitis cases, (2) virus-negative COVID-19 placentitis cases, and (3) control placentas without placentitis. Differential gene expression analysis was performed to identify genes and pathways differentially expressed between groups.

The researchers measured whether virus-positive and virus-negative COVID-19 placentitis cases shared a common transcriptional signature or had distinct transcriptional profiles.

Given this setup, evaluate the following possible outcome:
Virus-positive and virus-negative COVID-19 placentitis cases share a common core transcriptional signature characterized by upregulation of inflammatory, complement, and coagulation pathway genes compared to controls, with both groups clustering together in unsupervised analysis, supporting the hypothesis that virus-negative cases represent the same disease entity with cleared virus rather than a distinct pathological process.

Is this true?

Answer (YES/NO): NO